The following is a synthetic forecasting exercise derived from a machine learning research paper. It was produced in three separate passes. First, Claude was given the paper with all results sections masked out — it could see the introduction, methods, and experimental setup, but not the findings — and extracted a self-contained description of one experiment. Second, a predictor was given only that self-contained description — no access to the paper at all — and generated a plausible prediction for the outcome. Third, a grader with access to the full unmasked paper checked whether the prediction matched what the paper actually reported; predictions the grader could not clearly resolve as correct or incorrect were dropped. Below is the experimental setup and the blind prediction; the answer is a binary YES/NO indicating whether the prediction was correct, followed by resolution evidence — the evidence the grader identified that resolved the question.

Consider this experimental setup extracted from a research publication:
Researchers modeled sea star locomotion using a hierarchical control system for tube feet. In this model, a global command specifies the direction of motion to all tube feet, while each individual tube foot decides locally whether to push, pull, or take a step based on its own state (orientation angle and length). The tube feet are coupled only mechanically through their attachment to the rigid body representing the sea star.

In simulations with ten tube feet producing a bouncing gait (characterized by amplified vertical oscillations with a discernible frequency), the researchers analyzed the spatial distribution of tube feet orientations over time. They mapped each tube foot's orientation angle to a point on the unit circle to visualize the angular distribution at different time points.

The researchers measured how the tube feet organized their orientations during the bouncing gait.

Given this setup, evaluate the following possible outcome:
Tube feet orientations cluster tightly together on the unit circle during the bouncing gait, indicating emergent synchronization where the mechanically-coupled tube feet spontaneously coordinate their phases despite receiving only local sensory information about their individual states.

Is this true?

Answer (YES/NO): NO